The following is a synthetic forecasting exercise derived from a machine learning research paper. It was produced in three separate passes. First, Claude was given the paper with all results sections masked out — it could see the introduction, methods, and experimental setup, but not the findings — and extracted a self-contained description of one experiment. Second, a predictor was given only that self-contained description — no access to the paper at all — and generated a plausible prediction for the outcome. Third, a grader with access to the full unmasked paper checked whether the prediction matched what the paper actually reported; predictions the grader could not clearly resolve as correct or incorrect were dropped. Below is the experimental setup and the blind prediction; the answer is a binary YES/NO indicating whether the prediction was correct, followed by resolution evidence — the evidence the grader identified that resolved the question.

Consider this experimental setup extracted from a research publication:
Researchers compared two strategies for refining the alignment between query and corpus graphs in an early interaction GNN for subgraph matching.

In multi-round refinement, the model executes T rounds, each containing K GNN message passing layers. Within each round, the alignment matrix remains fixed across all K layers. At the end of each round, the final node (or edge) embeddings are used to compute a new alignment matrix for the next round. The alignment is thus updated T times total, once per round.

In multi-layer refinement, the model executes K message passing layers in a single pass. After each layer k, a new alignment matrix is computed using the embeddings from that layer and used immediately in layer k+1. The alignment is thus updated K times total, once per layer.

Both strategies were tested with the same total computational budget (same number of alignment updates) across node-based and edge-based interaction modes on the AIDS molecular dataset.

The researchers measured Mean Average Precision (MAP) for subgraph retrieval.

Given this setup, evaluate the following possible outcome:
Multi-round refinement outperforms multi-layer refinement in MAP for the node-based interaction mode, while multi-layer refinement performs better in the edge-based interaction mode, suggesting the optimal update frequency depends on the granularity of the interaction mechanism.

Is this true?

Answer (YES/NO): NO